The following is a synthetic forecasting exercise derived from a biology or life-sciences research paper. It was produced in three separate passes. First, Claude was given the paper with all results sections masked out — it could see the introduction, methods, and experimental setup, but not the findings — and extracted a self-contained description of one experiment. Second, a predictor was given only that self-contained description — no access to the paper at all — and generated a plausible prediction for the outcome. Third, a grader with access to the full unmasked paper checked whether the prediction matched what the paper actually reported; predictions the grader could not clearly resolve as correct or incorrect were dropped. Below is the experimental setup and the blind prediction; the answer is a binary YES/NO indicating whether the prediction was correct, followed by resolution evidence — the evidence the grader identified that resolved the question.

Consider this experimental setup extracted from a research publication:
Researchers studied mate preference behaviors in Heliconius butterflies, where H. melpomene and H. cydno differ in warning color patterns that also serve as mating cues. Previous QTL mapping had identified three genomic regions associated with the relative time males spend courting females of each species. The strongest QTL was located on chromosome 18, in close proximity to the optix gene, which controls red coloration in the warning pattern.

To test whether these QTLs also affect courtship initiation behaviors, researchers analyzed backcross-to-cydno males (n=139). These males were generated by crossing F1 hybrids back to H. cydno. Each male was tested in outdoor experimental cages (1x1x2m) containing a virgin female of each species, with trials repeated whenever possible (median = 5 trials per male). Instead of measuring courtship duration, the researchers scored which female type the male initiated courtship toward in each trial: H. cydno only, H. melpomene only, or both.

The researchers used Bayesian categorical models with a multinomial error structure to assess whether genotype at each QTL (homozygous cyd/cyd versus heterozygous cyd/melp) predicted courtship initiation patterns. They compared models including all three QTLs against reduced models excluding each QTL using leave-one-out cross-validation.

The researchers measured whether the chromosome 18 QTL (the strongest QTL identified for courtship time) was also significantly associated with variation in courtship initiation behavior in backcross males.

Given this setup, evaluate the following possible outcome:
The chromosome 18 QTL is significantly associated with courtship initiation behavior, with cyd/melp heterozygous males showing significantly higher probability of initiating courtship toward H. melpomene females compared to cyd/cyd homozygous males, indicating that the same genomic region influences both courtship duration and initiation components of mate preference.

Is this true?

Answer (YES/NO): YES